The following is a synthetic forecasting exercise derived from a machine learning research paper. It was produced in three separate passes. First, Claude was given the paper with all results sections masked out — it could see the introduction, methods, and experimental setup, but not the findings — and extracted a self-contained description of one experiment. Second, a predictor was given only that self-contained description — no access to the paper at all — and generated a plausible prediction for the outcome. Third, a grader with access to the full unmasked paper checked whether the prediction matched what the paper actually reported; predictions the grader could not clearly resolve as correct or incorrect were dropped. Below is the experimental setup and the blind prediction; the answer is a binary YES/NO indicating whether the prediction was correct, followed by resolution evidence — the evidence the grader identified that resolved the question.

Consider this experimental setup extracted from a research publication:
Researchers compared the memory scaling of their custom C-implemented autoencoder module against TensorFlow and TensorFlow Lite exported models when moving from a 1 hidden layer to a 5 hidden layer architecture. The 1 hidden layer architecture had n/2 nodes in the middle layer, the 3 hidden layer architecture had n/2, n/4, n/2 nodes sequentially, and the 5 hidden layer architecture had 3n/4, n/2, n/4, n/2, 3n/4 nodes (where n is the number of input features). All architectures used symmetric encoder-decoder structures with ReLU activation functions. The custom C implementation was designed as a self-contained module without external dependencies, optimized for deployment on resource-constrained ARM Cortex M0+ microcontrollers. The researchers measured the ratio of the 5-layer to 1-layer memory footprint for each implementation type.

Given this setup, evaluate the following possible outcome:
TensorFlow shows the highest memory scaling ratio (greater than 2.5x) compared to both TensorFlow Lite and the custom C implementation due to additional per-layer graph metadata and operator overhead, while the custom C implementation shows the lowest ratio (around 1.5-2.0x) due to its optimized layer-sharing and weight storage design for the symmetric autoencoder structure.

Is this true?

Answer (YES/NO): NO